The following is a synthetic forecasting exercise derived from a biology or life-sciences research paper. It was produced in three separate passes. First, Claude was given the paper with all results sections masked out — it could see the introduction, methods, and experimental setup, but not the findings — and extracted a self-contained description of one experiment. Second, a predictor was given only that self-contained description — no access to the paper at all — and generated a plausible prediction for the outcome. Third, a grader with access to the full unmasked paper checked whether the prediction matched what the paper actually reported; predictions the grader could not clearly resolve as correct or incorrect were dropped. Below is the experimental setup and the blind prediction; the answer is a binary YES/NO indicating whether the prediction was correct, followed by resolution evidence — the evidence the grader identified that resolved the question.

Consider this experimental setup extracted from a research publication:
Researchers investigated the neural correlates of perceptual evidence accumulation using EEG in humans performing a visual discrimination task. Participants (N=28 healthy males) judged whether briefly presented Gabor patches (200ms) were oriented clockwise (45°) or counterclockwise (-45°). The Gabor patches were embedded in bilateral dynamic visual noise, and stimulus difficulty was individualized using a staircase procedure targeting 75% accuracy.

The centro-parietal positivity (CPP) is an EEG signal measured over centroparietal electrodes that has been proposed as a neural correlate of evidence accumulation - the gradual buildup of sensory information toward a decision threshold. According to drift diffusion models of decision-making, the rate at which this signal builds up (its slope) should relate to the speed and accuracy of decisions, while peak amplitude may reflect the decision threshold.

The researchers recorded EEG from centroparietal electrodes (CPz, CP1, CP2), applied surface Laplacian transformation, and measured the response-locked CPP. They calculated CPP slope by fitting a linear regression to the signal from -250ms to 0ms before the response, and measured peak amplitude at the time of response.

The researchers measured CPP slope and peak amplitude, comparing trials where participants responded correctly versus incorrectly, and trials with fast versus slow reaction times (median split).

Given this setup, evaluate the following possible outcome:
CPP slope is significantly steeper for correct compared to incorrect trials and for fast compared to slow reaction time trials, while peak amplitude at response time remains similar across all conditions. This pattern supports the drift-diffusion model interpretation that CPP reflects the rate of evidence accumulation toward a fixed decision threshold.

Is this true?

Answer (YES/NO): NO